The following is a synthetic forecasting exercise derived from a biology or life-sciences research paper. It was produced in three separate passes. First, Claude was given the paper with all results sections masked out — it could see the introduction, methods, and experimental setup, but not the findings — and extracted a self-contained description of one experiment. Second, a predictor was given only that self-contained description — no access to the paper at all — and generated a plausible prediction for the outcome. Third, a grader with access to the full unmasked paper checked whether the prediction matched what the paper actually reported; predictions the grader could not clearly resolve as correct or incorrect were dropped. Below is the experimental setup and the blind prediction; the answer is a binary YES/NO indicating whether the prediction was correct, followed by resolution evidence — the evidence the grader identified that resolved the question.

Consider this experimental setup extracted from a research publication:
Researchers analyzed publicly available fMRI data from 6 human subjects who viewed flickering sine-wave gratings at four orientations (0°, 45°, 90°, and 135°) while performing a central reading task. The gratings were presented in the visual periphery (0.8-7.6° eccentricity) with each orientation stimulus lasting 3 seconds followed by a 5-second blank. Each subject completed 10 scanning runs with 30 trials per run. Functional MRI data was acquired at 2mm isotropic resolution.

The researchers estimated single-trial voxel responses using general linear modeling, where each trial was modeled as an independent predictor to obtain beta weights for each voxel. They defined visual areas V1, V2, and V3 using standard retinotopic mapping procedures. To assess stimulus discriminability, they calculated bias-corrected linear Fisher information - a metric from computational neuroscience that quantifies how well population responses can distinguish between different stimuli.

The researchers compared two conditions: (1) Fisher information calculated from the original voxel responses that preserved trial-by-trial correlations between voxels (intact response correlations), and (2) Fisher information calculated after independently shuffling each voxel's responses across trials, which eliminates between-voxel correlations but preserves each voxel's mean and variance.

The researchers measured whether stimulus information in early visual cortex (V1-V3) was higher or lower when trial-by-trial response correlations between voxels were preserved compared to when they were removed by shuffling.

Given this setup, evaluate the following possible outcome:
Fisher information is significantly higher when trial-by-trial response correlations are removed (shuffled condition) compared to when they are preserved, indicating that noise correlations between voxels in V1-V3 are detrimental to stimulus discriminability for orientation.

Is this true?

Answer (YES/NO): NO